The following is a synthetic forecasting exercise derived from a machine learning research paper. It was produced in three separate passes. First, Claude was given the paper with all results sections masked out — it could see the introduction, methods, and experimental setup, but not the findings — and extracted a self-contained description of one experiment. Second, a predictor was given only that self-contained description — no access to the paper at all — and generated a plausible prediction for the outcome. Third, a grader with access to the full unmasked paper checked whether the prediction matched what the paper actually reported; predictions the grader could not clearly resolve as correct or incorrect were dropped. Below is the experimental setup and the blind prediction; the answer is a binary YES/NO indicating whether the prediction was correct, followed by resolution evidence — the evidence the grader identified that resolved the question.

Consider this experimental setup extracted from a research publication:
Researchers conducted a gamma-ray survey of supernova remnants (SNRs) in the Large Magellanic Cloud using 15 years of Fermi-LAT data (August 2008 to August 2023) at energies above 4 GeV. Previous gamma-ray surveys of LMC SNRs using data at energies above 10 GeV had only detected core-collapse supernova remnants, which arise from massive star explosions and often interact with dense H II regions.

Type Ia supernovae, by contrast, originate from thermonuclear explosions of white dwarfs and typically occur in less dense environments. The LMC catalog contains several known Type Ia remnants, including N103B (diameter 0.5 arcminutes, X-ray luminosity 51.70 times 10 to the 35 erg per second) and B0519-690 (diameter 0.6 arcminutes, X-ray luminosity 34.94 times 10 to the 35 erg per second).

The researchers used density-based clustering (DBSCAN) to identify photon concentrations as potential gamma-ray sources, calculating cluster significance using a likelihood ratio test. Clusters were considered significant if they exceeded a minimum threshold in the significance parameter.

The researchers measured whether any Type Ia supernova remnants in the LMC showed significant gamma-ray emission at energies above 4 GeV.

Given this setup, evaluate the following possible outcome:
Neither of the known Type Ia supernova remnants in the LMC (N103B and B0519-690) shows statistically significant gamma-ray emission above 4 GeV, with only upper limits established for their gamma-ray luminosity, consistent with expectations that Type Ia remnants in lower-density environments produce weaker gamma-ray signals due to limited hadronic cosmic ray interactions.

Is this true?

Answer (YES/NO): NO